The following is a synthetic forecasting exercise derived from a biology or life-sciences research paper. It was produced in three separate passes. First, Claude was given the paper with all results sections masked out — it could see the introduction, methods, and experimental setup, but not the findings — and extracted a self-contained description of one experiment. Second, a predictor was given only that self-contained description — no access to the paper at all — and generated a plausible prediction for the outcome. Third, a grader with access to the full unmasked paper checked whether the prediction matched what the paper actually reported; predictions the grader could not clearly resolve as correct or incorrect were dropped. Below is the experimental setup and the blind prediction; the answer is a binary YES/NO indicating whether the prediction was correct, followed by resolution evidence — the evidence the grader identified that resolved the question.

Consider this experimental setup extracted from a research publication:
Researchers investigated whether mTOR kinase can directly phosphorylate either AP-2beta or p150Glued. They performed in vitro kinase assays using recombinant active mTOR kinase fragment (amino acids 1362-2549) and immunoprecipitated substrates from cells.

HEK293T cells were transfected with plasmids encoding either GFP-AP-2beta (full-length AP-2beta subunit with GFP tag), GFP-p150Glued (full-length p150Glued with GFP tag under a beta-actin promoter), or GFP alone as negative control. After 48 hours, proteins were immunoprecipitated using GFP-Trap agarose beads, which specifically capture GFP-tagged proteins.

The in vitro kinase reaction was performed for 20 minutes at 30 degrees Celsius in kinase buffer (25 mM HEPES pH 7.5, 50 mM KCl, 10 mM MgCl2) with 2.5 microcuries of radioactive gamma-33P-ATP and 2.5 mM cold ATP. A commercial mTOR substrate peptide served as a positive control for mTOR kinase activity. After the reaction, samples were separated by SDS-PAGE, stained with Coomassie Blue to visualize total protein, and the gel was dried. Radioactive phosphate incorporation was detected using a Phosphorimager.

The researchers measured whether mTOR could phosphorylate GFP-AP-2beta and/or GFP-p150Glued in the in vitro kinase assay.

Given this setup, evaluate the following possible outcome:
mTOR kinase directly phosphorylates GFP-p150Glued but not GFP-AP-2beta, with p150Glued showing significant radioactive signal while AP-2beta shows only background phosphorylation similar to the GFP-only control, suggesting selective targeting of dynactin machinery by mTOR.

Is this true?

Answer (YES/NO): NO